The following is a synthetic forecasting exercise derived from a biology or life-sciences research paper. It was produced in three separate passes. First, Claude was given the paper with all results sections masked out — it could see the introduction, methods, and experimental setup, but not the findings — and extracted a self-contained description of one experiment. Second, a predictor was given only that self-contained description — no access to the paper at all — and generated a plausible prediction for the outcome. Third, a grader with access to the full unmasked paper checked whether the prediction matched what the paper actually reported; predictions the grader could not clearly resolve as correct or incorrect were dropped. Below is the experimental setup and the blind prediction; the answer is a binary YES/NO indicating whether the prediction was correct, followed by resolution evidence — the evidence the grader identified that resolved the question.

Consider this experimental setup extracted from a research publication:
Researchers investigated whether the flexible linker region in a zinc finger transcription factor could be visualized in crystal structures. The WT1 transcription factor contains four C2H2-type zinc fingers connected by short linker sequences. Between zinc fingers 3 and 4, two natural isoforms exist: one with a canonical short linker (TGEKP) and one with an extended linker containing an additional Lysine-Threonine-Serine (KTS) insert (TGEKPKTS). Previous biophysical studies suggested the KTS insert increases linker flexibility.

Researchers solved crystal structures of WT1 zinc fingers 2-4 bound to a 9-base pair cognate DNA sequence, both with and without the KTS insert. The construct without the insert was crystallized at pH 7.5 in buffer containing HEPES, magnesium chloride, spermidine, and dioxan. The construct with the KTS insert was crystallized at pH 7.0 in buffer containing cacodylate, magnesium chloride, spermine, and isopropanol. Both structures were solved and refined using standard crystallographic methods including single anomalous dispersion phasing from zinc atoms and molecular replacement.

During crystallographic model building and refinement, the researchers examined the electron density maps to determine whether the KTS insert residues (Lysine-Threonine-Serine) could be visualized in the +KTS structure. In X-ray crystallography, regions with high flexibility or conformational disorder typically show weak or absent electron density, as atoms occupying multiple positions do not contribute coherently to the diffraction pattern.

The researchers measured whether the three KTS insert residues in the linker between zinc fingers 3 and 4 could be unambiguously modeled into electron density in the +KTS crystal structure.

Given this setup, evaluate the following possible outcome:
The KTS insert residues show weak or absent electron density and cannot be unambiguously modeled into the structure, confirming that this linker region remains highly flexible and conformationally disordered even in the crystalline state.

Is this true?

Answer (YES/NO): NO